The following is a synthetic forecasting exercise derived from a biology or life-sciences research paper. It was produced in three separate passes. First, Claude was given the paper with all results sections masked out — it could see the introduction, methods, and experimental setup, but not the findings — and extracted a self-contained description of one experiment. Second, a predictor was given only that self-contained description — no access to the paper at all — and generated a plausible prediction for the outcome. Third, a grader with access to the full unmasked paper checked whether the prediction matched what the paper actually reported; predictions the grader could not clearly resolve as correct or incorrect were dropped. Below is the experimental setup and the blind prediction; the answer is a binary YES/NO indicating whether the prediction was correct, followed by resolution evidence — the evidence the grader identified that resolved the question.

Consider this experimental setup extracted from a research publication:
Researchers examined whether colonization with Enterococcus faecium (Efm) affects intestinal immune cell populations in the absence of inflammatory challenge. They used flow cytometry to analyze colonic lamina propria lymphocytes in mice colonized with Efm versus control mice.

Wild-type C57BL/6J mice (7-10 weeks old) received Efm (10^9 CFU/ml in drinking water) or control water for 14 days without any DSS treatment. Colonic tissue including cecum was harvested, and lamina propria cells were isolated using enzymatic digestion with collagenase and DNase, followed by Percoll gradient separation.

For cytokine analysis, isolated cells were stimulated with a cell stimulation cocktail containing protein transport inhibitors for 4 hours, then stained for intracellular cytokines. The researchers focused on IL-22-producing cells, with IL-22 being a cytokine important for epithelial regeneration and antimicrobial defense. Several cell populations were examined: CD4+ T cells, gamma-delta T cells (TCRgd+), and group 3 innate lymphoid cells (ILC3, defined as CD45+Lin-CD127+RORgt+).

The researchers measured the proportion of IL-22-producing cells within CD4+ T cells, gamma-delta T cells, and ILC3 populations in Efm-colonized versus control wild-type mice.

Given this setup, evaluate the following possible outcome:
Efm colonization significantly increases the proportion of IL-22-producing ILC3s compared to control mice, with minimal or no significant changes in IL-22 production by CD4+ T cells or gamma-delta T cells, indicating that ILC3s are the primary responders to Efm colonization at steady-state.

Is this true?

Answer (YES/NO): NO